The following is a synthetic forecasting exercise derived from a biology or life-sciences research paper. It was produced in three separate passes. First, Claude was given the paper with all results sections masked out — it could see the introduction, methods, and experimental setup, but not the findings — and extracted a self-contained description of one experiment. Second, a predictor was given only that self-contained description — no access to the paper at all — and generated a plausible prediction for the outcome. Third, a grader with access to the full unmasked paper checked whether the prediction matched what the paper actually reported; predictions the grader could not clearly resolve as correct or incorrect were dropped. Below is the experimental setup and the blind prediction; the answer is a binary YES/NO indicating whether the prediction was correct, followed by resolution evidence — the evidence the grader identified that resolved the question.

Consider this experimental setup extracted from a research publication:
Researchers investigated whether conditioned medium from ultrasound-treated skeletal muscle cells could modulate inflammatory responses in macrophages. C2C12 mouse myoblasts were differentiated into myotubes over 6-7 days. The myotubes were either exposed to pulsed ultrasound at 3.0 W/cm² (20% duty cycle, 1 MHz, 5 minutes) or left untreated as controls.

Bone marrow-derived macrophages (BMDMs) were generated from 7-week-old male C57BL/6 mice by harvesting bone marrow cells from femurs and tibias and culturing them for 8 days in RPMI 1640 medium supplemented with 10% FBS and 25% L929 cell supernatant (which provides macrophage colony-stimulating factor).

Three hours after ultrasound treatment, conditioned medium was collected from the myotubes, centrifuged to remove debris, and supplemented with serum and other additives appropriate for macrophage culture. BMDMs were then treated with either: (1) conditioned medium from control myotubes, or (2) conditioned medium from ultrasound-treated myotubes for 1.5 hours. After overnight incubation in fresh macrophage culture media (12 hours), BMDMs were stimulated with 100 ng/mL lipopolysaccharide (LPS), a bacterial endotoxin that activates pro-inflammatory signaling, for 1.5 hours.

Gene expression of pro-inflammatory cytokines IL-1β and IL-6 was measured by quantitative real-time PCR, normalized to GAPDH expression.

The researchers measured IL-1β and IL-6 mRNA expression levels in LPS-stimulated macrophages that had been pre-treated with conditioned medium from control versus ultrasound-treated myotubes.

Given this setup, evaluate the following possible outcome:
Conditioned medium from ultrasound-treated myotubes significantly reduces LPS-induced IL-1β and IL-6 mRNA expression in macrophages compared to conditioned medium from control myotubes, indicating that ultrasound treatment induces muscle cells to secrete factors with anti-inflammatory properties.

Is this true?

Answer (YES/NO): NO